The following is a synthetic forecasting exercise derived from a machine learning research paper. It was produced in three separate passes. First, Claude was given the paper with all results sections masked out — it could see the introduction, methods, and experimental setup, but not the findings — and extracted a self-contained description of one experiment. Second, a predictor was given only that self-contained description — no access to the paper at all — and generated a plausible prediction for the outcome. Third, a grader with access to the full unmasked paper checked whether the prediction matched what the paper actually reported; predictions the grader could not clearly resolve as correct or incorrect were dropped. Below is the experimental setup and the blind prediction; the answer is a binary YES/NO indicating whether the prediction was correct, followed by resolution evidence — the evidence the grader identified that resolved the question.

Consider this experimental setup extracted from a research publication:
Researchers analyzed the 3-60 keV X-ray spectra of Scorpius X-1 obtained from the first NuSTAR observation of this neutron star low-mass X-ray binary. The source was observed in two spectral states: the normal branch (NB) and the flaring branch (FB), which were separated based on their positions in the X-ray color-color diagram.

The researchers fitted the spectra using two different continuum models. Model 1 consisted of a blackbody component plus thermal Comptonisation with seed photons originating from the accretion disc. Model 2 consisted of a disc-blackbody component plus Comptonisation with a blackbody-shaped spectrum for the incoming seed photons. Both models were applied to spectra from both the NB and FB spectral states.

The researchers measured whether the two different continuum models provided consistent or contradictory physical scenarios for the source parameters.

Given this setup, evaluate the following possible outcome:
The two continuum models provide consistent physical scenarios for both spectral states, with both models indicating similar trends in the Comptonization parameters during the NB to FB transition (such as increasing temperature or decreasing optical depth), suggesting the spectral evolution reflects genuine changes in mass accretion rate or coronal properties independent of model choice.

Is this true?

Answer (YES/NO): YES